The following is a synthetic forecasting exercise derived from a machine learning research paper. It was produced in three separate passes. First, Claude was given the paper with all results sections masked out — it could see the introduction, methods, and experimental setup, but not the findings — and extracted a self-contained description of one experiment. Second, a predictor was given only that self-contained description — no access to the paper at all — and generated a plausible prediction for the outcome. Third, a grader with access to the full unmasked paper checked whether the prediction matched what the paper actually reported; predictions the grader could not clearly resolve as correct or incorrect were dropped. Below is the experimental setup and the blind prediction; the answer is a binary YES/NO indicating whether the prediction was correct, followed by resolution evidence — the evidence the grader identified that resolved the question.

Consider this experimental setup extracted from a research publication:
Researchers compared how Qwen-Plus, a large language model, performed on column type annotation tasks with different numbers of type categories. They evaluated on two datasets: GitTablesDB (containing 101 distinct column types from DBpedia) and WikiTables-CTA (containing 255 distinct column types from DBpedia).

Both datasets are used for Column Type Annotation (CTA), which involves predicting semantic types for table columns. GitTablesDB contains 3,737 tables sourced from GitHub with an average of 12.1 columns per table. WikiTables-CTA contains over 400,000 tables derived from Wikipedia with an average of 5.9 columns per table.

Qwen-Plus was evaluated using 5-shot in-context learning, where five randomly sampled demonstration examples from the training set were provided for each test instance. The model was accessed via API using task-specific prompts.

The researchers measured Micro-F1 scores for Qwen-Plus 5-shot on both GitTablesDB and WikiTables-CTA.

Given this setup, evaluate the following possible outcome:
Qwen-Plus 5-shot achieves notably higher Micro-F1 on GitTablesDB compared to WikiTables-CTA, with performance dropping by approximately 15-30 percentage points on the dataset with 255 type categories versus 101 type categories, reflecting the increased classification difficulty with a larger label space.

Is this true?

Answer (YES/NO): YES